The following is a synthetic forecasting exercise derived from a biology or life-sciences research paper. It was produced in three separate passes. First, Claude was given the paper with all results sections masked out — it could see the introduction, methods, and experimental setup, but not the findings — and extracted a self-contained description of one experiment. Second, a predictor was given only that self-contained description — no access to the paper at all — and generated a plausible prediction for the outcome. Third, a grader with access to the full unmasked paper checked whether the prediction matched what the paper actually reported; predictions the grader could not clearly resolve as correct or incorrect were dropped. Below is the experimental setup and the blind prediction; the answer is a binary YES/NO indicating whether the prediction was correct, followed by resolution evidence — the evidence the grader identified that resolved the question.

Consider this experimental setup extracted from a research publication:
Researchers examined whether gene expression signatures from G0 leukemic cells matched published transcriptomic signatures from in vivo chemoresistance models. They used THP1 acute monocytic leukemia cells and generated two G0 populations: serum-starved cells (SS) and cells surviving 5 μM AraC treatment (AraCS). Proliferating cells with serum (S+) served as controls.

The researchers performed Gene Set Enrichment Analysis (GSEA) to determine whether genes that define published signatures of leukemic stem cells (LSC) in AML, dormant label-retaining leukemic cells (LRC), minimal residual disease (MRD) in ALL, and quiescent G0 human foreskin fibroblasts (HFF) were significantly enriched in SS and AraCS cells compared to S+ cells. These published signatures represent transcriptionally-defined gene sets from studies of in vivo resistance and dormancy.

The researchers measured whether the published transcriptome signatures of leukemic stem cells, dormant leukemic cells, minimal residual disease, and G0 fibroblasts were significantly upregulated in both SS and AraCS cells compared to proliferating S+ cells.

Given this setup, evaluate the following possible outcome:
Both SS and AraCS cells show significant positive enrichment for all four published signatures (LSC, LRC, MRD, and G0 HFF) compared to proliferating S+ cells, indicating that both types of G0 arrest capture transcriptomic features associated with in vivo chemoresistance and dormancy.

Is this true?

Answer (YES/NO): YES